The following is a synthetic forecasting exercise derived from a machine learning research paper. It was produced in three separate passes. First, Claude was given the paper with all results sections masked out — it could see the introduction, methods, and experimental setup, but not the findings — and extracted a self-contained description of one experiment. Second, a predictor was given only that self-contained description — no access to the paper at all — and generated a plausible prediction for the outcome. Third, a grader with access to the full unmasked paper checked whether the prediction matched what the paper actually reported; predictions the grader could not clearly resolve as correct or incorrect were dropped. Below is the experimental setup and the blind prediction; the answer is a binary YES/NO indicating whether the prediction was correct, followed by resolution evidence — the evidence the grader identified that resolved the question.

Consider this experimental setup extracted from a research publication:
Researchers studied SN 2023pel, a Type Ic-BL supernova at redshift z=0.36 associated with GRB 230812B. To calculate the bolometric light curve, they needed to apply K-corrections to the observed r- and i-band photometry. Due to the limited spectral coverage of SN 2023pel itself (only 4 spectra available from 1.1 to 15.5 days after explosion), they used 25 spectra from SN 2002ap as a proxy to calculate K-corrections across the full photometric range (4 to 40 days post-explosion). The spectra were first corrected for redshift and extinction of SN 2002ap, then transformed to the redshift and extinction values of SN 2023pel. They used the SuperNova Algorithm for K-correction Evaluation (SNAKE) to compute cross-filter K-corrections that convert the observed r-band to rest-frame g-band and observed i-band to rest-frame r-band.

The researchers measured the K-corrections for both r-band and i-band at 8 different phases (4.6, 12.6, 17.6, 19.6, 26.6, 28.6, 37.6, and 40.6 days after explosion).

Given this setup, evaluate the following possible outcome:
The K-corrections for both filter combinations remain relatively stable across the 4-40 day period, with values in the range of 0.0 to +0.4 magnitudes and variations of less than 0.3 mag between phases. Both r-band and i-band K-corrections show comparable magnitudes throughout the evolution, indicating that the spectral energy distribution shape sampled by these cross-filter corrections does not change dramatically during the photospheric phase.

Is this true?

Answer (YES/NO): NO